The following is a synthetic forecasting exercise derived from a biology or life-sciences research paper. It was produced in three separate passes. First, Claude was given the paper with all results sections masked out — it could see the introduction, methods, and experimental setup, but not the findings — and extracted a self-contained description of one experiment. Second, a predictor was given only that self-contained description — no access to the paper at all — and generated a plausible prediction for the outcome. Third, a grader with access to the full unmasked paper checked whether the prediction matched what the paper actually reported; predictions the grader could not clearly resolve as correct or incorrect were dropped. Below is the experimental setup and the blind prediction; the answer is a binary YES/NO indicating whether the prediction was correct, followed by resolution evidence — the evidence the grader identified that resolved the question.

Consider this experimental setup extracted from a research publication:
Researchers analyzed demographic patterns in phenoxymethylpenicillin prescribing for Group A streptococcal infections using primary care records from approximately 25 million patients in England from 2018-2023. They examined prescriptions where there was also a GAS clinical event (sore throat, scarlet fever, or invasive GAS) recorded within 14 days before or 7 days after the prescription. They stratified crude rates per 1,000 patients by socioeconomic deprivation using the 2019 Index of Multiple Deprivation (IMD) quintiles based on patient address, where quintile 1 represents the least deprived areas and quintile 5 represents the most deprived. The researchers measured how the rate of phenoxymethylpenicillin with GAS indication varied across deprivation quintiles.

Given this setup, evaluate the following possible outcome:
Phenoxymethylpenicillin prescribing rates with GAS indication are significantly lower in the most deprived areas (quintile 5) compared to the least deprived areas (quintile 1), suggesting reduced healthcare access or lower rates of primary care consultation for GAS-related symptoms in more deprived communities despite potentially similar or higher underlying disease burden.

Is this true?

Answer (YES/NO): NO